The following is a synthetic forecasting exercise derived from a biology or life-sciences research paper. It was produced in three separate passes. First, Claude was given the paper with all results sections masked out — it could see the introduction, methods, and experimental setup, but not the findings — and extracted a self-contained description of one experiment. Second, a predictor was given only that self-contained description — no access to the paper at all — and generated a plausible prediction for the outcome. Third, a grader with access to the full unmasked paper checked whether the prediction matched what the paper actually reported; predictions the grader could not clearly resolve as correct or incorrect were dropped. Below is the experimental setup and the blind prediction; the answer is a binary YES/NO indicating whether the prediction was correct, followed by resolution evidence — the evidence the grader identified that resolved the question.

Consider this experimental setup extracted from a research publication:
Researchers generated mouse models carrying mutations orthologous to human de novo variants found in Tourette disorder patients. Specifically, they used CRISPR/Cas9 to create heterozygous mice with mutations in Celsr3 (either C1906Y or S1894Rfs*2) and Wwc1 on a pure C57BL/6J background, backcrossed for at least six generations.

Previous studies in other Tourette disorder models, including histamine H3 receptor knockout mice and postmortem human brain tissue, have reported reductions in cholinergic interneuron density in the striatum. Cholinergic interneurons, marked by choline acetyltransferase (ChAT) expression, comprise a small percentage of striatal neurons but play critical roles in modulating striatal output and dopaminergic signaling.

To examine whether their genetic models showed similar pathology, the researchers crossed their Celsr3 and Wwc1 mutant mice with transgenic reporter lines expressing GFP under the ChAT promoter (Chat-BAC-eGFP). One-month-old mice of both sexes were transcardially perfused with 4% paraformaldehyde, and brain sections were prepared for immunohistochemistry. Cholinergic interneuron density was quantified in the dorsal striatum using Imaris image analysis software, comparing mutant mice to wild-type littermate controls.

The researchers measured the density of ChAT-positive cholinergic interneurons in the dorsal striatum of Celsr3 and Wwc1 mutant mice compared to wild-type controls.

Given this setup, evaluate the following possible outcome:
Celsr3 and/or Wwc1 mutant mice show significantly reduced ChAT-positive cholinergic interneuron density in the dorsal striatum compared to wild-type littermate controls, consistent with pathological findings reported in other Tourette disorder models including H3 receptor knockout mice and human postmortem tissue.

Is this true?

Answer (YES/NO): NO